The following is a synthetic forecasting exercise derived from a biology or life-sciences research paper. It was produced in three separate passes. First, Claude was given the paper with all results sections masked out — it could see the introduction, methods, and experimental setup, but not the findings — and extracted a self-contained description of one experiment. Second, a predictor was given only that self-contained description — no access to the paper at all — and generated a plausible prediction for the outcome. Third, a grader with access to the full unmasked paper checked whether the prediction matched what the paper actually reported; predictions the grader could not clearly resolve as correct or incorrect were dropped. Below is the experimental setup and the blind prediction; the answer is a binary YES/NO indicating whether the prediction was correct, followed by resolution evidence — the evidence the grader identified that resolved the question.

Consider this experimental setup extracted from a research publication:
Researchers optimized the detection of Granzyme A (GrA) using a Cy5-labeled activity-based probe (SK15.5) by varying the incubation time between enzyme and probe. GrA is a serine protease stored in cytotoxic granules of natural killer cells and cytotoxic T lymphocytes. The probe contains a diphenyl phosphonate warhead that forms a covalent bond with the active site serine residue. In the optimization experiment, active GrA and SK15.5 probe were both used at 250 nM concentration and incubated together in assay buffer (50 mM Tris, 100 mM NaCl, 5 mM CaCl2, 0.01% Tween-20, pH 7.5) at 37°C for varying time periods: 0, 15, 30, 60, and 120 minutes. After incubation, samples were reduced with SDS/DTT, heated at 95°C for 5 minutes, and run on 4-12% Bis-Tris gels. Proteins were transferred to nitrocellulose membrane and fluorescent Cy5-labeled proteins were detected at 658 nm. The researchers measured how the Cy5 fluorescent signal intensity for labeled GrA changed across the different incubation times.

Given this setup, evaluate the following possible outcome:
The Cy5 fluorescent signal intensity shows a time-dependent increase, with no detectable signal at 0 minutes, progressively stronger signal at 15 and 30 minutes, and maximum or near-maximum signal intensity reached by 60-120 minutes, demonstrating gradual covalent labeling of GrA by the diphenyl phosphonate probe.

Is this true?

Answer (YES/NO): NO